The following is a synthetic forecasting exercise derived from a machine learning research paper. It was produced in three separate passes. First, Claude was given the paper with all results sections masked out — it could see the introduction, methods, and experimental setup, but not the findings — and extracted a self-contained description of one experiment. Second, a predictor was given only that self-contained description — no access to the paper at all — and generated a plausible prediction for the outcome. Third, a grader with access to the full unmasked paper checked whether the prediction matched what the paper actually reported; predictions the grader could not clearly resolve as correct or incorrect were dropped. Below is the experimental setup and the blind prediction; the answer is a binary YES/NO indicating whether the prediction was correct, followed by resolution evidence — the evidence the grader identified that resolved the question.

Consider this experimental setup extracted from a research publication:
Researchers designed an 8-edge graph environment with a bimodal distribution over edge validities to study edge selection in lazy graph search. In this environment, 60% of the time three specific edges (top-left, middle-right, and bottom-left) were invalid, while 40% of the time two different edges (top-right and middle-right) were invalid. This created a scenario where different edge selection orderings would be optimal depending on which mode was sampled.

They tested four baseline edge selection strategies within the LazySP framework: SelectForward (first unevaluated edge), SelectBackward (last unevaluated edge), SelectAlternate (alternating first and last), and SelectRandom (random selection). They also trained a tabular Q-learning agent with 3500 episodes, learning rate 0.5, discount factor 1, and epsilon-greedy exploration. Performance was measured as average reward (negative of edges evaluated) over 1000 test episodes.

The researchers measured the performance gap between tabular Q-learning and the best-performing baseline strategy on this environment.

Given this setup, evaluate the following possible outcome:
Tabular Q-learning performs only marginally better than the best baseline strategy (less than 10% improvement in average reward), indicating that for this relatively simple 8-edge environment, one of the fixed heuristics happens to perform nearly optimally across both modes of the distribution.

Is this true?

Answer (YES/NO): NO